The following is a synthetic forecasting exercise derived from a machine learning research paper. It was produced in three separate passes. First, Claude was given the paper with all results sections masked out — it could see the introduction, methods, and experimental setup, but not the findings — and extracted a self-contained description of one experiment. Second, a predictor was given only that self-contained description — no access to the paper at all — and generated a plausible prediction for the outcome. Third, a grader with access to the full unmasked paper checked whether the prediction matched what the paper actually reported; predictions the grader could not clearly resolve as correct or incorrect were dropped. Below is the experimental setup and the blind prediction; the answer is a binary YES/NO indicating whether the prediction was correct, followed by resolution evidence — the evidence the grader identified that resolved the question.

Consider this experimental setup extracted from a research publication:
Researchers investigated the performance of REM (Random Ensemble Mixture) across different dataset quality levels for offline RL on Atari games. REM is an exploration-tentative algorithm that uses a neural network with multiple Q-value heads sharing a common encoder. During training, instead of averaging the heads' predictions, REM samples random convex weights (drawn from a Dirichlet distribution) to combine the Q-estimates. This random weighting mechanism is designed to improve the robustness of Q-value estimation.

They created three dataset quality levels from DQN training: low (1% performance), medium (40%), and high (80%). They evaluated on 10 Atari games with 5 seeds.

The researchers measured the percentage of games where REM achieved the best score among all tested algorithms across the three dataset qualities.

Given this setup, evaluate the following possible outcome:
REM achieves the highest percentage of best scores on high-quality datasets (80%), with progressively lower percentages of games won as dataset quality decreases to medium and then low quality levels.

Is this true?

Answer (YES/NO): NO